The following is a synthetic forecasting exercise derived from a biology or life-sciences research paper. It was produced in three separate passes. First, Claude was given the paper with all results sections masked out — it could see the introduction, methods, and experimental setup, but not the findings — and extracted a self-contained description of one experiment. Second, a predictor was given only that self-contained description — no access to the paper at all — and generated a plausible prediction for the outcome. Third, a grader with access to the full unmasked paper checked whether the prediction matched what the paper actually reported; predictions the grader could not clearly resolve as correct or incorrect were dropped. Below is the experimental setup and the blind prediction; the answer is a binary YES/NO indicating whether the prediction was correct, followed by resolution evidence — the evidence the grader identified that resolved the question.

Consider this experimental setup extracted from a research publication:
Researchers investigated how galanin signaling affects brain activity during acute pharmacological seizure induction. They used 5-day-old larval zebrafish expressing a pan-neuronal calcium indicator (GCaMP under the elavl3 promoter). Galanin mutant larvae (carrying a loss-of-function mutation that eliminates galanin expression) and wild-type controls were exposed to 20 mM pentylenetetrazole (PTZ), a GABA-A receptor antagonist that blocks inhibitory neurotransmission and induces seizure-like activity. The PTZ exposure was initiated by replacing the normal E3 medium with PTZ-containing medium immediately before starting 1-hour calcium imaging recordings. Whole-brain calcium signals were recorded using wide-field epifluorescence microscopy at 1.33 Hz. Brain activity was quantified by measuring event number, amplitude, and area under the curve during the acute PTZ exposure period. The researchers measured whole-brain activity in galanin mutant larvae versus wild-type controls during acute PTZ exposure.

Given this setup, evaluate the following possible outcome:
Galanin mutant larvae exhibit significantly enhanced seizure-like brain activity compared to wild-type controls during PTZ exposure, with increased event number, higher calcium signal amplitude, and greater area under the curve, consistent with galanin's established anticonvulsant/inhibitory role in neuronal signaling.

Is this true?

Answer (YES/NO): NO